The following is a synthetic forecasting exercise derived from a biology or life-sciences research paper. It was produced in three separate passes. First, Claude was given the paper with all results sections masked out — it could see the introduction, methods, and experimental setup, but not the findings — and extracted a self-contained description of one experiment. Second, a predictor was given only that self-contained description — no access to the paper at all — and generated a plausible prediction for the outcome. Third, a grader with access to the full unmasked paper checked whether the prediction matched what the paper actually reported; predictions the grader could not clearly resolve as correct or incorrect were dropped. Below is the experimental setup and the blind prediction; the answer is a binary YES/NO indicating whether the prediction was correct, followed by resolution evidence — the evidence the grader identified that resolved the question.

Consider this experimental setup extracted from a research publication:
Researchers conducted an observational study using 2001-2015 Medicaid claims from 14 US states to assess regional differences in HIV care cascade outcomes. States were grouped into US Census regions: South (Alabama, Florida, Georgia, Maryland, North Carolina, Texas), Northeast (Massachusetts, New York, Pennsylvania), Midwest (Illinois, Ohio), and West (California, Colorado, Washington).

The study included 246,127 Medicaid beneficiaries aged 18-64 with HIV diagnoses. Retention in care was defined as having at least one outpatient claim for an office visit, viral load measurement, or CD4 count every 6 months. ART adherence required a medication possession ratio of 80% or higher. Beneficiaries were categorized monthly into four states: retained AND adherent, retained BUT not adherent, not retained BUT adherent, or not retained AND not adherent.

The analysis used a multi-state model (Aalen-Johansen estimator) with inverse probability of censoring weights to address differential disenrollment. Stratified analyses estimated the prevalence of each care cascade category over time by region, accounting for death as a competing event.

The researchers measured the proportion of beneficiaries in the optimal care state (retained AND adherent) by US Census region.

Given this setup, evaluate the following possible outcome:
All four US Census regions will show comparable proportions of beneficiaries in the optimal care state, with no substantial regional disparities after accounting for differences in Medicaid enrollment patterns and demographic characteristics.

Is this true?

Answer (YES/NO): NO